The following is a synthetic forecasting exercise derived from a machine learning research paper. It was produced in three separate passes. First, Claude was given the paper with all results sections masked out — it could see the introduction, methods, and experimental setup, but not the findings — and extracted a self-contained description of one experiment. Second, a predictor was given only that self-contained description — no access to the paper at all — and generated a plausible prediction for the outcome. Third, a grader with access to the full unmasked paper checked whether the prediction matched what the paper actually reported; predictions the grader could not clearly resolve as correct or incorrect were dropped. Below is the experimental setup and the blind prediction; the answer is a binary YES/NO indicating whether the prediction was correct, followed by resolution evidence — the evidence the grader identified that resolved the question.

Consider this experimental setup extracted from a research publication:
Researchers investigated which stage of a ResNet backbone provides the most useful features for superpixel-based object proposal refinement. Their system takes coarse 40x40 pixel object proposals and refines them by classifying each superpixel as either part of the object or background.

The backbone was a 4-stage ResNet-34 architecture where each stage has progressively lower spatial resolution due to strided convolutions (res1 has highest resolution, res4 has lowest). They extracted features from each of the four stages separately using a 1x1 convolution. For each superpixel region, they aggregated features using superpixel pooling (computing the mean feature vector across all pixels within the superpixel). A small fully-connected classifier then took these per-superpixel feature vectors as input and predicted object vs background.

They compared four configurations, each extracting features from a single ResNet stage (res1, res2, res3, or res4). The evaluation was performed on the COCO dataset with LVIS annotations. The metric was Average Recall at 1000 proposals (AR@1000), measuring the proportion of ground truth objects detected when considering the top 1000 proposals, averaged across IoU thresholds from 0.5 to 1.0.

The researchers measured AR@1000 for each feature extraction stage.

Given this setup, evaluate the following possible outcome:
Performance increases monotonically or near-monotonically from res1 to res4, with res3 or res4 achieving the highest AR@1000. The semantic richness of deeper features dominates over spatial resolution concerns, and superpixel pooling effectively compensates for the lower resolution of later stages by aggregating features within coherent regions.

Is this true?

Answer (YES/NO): NO